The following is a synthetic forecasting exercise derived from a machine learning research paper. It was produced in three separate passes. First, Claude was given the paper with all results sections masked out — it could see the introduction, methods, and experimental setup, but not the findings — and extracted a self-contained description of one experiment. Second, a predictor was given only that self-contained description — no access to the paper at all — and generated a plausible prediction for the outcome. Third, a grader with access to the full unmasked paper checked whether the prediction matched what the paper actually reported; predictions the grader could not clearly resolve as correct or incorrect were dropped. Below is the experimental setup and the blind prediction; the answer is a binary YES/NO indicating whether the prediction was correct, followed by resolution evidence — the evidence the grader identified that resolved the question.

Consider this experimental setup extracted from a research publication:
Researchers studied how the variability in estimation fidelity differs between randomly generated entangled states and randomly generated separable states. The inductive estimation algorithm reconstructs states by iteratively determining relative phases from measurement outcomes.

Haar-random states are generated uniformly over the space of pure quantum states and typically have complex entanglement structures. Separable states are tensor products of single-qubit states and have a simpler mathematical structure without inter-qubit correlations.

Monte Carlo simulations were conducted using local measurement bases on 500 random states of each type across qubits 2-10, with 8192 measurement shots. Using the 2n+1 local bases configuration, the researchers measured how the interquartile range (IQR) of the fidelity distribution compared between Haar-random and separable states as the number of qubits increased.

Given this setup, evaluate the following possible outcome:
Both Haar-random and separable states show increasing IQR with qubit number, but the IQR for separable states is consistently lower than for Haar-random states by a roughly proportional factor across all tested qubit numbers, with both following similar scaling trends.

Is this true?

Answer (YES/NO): NO